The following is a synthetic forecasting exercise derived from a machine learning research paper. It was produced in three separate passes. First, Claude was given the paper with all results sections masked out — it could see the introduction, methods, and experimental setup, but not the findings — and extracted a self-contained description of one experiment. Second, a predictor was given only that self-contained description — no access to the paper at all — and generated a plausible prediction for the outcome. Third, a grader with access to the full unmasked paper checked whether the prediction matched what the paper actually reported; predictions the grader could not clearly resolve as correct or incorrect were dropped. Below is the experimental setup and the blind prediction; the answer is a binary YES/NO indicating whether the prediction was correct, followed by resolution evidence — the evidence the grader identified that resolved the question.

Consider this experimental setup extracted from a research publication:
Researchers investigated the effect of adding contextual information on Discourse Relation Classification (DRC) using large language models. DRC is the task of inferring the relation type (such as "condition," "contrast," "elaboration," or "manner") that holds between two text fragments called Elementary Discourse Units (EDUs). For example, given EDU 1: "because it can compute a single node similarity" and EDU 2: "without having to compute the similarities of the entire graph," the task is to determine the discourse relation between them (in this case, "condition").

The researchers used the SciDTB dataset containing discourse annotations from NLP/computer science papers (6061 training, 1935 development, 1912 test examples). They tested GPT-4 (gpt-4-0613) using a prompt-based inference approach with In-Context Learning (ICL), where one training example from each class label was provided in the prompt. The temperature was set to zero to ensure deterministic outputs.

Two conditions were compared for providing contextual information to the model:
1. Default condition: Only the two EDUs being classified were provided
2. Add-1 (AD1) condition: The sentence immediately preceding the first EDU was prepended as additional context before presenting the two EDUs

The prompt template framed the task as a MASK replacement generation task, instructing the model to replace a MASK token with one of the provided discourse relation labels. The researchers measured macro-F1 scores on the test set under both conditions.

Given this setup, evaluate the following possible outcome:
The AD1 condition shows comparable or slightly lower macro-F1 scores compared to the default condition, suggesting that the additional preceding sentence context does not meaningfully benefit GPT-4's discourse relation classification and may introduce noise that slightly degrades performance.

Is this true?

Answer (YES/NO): YES